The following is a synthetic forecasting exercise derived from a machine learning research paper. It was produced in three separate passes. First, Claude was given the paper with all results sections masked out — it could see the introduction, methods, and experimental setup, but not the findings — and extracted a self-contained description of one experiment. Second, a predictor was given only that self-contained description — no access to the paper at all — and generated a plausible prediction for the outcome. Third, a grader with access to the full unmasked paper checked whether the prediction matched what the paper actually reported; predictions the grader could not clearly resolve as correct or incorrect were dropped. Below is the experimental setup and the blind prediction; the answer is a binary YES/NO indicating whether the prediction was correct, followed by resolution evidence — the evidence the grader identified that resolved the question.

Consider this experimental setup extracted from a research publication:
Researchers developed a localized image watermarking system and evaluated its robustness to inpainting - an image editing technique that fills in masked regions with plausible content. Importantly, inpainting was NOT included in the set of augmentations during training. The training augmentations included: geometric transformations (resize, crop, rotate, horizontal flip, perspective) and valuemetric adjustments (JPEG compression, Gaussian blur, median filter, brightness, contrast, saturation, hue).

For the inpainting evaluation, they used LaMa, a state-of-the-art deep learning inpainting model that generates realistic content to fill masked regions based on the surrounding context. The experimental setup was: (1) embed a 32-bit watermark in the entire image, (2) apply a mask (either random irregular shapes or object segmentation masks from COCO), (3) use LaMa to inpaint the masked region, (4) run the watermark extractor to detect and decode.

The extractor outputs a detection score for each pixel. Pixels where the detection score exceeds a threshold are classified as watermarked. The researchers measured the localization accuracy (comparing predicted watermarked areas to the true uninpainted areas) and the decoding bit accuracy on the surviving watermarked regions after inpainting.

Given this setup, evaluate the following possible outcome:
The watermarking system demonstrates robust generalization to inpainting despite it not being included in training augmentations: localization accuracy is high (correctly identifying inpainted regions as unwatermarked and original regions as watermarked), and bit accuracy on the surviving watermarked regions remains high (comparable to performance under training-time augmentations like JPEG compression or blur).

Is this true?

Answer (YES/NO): YES